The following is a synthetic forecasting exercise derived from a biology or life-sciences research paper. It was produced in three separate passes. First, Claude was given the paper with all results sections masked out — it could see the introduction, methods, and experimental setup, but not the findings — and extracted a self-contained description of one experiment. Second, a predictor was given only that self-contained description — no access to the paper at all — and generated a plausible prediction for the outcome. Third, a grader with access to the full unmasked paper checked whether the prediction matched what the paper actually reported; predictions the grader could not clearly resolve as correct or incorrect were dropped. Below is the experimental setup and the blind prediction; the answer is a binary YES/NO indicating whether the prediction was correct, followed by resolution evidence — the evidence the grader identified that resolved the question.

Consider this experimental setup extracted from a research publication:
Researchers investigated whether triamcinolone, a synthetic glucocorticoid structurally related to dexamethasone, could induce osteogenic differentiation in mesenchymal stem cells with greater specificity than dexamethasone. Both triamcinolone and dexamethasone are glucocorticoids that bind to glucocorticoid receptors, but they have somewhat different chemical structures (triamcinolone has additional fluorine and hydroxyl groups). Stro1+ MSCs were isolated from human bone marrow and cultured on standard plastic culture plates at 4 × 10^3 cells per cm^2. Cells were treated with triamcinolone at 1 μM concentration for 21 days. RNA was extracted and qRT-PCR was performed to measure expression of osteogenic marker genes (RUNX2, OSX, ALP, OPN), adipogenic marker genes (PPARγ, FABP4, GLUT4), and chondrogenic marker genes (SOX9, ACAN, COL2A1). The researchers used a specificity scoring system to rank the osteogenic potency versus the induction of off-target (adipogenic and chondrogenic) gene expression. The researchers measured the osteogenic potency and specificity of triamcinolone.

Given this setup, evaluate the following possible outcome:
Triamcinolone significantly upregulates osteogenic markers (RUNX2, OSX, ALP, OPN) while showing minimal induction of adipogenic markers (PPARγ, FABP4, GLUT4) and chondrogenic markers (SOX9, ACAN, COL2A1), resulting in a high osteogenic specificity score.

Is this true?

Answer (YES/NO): NO